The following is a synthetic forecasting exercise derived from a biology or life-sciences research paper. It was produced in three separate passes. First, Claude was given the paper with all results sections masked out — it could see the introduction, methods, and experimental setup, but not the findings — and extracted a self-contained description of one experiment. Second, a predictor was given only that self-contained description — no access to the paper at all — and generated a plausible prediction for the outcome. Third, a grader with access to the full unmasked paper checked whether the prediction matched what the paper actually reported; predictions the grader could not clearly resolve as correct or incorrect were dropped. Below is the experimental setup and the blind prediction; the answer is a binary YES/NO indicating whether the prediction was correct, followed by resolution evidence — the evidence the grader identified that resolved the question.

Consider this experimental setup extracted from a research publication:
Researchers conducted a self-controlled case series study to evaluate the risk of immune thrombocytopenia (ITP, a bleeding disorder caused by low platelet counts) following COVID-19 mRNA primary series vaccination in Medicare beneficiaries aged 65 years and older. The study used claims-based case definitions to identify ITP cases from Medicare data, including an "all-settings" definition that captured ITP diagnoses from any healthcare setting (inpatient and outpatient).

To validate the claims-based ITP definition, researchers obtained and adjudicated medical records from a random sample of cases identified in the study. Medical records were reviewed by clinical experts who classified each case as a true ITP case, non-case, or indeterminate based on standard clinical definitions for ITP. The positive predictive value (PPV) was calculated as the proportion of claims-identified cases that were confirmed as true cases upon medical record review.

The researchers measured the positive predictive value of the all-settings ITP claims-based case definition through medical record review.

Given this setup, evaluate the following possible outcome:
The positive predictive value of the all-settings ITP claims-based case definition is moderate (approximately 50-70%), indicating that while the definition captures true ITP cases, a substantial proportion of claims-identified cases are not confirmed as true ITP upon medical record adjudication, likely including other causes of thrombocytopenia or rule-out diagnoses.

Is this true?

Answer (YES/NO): NO